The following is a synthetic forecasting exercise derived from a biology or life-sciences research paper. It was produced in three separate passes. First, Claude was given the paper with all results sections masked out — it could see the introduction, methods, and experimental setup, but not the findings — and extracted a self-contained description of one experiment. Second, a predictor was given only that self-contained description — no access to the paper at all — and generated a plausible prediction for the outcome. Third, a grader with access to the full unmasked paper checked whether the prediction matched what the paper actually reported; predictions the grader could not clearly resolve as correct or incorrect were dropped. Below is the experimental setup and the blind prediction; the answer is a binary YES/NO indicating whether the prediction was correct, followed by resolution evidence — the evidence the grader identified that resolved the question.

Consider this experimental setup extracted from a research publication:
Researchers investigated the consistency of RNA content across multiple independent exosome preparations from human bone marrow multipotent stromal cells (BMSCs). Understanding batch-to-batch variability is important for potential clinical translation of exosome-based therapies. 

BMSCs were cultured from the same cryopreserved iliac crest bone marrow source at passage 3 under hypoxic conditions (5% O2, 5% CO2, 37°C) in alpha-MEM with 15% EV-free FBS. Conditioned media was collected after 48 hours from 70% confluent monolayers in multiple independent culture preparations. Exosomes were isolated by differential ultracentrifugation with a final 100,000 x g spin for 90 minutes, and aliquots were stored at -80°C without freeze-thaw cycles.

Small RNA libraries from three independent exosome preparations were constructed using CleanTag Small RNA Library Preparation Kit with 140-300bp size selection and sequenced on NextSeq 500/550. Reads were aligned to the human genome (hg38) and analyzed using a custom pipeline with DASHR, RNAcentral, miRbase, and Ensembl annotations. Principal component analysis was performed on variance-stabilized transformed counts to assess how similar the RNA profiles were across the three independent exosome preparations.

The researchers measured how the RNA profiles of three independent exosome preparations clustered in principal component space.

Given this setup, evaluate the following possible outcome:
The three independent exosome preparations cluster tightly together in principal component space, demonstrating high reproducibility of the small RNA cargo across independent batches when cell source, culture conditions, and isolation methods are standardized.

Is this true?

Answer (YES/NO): YES